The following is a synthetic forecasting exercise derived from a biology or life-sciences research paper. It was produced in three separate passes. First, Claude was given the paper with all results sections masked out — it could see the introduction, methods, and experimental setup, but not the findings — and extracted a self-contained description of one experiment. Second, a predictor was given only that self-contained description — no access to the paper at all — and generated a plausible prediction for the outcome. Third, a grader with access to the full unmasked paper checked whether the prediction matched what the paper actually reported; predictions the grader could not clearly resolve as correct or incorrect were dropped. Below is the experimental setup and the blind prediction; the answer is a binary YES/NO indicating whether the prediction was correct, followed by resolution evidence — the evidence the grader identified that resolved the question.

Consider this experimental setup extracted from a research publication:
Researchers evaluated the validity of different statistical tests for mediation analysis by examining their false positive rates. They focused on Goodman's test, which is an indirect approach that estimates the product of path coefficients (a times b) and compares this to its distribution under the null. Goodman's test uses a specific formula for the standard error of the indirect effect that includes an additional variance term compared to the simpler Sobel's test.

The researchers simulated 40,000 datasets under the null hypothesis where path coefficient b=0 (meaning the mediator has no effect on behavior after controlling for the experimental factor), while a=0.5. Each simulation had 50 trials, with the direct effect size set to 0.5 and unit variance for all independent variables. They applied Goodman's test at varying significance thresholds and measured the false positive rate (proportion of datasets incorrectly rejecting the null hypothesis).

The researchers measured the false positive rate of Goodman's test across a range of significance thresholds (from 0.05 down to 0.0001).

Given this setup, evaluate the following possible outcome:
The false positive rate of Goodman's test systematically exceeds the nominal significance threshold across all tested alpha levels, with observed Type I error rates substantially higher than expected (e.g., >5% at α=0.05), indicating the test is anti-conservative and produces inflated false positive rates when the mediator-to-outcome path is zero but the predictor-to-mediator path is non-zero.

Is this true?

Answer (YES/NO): NO